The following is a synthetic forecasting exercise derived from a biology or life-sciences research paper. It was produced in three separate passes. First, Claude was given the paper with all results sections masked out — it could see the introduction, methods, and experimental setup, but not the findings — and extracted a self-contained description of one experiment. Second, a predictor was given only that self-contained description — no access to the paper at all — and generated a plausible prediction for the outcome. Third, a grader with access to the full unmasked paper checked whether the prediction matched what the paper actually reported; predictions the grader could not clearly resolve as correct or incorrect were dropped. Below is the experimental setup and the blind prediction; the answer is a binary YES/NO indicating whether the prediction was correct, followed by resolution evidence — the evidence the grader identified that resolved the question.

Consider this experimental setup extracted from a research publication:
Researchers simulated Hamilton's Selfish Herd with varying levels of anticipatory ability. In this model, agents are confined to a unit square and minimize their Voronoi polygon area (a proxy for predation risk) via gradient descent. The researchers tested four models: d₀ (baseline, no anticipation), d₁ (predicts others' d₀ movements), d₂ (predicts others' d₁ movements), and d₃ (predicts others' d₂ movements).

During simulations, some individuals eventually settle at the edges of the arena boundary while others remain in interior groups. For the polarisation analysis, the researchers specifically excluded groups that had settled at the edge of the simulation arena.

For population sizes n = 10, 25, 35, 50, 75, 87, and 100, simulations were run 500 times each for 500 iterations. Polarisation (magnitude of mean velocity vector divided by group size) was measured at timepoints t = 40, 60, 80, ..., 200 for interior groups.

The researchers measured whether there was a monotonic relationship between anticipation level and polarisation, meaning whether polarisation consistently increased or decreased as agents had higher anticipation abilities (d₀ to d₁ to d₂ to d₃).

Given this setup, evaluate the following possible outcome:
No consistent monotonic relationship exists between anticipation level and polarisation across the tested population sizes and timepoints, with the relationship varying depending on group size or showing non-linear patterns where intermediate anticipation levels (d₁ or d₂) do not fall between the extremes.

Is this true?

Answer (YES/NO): NO